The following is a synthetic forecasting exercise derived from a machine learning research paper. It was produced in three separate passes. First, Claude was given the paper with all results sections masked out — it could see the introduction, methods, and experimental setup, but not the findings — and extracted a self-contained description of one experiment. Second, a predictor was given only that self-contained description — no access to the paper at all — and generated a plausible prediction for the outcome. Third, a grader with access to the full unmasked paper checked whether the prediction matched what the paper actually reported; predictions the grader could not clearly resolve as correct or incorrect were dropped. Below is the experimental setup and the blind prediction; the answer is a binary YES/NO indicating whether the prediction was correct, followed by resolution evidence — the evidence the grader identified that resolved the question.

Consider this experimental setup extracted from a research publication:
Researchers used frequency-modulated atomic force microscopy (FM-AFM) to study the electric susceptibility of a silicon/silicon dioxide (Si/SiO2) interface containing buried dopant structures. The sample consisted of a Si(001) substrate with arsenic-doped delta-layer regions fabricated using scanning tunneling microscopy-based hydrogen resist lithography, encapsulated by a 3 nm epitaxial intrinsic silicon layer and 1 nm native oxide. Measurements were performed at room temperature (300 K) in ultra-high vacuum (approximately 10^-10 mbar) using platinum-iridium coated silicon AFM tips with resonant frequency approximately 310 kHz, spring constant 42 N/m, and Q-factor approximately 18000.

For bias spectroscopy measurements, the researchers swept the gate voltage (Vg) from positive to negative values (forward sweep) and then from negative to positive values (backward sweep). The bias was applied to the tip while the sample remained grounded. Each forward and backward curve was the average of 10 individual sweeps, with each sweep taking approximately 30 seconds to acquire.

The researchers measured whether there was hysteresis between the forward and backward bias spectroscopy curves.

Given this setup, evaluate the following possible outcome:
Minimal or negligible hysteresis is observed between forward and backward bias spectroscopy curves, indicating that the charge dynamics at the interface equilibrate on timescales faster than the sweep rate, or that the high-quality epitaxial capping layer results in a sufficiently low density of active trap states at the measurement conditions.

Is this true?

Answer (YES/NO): YES